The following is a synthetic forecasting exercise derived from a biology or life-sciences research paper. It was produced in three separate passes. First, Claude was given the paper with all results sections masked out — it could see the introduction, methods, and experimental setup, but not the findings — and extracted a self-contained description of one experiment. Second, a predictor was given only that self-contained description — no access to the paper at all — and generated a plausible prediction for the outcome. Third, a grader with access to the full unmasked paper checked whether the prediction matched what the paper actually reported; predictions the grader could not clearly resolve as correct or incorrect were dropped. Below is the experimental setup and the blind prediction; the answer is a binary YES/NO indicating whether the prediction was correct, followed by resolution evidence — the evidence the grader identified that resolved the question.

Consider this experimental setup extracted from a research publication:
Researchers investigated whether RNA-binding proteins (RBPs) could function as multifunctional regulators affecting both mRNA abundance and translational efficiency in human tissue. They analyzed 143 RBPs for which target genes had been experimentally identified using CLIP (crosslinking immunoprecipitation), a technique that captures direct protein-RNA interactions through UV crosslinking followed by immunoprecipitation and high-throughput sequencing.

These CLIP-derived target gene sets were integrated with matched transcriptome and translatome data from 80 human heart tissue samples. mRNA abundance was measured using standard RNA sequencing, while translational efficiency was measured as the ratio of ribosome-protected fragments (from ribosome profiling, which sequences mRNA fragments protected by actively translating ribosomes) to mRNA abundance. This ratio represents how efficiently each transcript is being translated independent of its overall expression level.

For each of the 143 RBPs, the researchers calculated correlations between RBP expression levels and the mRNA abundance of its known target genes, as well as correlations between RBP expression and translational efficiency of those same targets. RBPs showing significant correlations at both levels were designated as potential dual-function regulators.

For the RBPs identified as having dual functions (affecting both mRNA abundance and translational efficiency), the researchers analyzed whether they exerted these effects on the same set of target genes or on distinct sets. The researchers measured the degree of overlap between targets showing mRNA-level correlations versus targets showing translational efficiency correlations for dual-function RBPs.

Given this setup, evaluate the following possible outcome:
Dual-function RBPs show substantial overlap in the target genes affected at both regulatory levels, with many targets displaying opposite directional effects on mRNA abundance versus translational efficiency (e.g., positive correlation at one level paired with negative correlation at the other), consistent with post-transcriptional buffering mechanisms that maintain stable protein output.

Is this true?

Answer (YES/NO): NO